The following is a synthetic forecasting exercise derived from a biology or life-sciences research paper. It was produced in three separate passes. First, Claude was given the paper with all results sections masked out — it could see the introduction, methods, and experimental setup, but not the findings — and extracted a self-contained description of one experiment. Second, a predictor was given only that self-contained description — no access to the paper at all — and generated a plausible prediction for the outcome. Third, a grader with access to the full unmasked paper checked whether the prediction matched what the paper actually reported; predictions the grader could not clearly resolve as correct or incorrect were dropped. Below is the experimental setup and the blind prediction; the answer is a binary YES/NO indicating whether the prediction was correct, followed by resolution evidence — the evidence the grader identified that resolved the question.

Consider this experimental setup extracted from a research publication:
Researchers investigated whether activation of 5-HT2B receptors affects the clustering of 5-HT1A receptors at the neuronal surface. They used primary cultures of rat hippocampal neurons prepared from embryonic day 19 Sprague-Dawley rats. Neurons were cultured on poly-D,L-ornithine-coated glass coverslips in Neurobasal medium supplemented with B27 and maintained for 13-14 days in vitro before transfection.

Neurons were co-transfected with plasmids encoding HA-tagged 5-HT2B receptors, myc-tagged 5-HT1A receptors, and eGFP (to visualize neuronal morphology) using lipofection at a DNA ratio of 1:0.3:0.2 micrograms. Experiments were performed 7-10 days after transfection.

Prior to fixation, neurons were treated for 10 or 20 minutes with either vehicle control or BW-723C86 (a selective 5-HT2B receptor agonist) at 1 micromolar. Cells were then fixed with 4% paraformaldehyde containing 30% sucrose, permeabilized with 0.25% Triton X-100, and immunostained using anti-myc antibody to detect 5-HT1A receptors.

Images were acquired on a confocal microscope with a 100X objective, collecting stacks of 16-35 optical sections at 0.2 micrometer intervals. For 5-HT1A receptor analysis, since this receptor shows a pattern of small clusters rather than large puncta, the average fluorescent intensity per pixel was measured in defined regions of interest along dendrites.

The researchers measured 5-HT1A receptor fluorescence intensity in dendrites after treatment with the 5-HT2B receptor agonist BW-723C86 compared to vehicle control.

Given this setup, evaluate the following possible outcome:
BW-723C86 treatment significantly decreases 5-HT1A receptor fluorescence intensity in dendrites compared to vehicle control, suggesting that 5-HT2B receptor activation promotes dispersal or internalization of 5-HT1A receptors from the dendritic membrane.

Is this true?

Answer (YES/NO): YES